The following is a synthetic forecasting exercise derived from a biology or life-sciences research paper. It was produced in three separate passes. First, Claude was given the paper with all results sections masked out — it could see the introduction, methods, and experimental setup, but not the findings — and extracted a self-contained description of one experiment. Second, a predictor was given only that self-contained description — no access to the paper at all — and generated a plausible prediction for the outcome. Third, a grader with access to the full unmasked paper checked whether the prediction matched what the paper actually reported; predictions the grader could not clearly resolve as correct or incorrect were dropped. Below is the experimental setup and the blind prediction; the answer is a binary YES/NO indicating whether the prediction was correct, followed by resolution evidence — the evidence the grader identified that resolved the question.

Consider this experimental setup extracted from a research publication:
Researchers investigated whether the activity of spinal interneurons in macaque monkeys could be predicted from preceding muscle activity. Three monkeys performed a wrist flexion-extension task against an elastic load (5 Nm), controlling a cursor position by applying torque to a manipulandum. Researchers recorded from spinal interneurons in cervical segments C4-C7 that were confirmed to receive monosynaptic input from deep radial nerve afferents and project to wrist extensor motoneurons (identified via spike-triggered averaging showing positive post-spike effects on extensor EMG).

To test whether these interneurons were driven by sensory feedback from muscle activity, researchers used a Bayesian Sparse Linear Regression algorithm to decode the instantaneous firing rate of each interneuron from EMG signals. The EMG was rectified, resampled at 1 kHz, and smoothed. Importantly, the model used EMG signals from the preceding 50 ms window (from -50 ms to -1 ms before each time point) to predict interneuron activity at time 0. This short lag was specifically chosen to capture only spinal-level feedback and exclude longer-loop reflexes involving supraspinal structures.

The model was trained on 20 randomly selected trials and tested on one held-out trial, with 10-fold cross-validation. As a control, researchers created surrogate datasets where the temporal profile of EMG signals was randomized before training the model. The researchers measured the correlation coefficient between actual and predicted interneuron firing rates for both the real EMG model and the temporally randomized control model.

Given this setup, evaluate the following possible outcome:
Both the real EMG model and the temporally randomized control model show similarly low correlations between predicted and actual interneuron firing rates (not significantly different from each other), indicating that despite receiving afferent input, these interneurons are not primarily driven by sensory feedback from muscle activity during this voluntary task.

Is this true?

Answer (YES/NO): NO